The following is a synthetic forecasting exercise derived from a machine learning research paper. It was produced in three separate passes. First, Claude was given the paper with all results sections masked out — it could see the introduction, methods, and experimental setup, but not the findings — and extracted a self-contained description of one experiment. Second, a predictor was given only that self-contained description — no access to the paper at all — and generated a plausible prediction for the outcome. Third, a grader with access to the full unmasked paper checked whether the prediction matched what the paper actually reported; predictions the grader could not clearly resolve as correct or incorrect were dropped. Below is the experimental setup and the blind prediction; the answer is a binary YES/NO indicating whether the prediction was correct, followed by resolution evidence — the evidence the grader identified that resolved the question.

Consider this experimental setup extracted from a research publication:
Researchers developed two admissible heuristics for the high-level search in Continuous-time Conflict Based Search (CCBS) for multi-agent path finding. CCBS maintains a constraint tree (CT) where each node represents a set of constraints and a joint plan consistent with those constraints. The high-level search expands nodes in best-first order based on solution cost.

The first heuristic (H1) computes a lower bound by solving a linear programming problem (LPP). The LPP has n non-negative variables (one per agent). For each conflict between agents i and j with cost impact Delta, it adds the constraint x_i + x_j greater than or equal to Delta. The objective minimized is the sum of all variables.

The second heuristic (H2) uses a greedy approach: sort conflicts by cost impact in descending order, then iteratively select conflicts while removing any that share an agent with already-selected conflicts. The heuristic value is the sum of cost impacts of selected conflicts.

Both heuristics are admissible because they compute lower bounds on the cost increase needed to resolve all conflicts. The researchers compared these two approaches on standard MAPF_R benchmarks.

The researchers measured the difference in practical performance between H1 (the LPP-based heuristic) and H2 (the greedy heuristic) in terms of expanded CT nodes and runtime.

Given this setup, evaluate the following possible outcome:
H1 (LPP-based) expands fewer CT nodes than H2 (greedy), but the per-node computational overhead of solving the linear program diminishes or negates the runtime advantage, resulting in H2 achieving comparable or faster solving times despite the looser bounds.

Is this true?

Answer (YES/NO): NO